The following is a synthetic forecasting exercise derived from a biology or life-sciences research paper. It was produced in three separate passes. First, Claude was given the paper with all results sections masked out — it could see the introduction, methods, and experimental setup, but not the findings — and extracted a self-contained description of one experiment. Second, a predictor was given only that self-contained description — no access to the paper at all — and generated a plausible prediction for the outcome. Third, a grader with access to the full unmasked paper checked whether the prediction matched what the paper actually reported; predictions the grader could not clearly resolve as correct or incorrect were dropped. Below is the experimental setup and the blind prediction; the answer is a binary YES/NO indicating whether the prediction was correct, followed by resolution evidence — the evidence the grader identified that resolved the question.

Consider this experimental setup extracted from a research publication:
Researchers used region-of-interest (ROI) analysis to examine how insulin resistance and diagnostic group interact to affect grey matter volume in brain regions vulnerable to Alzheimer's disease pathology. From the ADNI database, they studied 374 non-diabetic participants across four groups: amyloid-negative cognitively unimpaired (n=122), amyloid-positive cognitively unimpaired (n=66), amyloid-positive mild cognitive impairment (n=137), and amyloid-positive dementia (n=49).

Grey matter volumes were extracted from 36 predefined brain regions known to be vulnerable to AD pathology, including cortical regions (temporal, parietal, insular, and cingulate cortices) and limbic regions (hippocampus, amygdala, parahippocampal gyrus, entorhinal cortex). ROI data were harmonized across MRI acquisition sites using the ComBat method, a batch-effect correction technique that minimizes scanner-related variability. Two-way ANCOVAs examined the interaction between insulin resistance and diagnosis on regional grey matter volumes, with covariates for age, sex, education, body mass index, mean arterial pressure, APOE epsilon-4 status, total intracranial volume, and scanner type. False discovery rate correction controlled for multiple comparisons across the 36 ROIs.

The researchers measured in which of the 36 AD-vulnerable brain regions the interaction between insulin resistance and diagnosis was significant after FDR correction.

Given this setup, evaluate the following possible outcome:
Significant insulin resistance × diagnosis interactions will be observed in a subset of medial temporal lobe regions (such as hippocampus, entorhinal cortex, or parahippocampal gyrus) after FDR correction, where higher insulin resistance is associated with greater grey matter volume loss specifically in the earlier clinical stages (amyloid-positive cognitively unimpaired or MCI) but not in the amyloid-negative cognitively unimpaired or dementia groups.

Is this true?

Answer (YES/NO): NO